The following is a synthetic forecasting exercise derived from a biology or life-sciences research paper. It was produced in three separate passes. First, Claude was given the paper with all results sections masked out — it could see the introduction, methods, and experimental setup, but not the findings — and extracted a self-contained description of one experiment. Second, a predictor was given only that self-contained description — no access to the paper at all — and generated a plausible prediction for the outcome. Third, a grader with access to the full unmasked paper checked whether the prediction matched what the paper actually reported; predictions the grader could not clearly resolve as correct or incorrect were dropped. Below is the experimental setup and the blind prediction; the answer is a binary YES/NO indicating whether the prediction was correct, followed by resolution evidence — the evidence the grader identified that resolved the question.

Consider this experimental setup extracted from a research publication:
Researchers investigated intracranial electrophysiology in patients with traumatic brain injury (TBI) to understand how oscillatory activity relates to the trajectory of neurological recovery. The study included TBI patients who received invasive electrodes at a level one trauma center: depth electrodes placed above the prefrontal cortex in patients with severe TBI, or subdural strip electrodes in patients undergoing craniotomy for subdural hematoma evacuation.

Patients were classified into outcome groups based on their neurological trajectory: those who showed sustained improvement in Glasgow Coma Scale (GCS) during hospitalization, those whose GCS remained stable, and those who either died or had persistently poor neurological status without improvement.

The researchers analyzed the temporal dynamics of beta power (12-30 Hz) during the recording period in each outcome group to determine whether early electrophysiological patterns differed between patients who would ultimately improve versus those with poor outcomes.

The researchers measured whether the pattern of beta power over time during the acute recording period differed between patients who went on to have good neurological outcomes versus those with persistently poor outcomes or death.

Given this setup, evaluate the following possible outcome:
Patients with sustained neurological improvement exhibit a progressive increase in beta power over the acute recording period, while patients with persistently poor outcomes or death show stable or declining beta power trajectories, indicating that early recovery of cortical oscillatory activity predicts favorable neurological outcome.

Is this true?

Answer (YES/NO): YES